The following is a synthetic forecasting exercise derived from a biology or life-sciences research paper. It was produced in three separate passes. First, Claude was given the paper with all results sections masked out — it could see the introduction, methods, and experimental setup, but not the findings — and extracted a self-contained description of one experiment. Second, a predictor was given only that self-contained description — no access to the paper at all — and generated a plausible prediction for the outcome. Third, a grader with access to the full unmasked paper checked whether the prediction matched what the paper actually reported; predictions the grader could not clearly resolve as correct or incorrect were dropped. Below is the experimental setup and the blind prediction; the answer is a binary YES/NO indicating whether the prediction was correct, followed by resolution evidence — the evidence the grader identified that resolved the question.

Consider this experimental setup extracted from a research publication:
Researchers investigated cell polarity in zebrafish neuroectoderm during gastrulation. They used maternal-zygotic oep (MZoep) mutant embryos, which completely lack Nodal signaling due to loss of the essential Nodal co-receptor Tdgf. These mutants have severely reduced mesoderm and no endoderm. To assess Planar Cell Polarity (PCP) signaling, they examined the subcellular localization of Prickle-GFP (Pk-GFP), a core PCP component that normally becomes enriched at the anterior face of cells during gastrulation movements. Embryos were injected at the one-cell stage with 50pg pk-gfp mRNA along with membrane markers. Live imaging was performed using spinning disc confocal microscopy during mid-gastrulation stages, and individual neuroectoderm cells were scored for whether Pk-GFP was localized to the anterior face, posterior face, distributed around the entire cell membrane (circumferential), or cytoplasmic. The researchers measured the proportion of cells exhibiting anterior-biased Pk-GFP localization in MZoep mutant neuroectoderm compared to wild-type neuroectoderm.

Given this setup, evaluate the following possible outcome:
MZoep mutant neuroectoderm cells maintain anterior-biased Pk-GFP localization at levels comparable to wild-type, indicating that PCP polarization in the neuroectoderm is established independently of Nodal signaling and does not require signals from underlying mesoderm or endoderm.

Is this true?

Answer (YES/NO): YES